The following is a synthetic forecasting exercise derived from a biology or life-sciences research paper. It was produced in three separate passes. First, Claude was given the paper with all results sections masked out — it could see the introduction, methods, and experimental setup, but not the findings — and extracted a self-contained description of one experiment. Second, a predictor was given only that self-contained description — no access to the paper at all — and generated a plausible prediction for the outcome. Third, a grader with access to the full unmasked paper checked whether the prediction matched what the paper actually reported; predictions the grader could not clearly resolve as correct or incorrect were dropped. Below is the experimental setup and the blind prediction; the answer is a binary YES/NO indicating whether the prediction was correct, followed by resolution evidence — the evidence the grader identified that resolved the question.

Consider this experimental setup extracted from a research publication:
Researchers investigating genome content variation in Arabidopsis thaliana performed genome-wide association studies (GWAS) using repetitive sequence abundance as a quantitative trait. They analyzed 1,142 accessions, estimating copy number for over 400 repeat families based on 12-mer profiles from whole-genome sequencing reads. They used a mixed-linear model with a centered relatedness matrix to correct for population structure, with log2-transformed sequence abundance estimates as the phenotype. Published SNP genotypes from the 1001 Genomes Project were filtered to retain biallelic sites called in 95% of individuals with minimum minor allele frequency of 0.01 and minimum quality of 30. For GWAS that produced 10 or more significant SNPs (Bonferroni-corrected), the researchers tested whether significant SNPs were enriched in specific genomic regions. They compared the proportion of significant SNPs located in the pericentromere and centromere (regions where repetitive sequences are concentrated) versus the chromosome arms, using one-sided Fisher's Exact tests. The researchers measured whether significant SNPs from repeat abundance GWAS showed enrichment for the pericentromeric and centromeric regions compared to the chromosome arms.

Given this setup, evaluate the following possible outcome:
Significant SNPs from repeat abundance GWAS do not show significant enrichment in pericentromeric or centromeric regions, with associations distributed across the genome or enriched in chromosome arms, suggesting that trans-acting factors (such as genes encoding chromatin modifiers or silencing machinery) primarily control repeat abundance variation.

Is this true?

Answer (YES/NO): NO